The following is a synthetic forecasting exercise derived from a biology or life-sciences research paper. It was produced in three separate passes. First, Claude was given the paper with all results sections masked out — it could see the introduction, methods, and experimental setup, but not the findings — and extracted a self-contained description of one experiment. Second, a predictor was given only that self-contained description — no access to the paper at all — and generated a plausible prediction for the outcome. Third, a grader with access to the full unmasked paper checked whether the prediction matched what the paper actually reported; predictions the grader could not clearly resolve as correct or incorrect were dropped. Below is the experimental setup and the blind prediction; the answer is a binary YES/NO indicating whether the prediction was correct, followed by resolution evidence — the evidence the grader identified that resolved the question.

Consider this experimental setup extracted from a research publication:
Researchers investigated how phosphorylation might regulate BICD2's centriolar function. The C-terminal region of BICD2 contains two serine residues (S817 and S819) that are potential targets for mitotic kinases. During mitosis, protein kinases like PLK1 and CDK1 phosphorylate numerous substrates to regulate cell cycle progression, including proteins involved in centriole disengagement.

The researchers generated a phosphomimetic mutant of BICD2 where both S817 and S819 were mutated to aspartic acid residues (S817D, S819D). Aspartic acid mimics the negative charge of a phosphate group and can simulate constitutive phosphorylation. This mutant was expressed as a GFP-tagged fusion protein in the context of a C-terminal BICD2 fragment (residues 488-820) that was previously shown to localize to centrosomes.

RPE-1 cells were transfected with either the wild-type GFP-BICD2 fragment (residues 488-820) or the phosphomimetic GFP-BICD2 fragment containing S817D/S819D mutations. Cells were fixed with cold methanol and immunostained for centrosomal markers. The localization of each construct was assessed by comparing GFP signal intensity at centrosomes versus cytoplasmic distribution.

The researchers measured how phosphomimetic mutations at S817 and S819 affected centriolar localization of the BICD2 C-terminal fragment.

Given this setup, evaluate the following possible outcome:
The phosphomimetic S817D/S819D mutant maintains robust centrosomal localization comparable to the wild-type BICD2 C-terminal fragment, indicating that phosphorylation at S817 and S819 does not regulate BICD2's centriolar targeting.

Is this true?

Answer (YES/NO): NO